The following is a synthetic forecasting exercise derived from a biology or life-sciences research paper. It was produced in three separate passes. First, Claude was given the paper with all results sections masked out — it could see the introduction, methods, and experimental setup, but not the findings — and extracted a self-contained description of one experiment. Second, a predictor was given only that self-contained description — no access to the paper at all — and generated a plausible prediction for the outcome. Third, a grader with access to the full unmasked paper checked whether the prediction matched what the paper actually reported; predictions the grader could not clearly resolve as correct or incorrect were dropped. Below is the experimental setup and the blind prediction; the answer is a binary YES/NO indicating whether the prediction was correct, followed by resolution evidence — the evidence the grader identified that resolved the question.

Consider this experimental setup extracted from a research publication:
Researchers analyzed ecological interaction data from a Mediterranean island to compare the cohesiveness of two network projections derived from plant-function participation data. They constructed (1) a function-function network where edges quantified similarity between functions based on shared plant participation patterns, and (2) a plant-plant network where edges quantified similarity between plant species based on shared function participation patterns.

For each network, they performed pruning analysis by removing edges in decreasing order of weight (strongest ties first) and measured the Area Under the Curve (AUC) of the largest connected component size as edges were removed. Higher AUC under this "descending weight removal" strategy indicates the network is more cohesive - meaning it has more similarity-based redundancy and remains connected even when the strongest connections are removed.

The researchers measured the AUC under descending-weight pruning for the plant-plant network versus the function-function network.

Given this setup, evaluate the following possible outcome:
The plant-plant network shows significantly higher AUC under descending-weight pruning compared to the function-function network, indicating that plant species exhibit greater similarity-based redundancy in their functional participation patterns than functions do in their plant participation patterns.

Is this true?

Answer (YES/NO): YES